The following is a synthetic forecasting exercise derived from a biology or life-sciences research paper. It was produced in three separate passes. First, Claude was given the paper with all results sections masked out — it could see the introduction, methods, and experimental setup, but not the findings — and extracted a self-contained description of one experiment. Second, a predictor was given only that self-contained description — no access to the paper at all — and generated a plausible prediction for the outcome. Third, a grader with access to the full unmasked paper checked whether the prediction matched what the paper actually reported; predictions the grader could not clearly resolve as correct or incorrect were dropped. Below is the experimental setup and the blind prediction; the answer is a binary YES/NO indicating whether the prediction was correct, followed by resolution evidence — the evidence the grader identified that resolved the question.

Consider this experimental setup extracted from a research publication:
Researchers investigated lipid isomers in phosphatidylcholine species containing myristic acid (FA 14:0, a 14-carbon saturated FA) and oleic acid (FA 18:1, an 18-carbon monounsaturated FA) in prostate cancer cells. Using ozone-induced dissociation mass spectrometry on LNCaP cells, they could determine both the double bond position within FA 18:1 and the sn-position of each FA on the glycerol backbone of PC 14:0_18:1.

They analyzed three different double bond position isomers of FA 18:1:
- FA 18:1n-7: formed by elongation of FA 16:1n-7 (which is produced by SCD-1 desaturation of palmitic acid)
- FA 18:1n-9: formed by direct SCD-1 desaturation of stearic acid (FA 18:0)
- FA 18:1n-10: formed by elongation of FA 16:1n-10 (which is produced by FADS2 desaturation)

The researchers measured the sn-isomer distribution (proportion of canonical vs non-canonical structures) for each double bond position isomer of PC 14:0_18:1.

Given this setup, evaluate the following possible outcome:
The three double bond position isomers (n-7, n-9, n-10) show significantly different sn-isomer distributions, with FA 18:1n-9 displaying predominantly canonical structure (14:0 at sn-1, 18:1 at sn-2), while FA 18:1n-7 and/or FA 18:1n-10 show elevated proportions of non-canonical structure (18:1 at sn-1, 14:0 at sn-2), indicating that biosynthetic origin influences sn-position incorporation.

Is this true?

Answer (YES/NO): YES